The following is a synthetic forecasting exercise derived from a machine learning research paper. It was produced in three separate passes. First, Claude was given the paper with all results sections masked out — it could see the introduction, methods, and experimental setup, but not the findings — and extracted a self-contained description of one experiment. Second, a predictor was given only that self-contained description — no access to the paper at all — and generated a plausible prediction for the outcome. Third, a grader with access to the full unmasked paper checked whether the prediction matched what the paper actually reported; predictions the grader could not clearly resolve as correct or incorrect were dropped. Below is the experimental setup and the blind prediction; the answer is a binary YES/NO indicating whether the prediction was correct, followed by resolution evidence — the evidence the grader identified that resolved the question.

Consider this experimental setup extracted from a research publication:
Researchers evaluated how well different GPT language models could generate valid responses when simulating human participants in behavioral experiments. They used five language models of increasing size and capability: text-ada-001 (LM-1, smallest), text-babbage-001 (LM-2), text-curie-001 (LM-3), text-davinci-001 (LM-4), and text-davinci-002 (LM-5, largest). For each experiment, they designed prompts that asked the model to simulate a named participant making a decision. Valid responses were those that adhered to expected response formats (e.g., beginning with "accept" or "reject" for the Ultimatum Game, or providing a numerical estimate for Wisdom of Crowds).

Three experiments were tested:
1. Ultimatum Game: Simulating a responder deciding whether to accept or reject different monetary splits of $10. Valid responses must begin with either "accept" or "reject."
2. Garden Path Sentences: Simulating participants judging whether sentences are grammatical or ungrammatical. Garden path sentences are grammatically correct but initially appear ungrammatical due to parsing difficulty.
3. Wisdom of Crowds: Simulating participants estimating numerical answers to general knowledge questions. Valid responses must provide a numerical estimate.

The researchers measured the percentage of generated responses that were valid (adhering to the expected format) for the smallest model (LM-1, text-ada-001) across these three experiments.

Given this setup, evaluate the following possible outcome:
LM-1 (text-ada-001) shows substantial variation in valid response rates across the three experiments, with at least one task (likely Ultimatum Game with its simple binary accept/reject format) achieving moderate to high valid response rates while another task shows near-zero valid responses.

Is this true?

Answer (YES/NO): NO